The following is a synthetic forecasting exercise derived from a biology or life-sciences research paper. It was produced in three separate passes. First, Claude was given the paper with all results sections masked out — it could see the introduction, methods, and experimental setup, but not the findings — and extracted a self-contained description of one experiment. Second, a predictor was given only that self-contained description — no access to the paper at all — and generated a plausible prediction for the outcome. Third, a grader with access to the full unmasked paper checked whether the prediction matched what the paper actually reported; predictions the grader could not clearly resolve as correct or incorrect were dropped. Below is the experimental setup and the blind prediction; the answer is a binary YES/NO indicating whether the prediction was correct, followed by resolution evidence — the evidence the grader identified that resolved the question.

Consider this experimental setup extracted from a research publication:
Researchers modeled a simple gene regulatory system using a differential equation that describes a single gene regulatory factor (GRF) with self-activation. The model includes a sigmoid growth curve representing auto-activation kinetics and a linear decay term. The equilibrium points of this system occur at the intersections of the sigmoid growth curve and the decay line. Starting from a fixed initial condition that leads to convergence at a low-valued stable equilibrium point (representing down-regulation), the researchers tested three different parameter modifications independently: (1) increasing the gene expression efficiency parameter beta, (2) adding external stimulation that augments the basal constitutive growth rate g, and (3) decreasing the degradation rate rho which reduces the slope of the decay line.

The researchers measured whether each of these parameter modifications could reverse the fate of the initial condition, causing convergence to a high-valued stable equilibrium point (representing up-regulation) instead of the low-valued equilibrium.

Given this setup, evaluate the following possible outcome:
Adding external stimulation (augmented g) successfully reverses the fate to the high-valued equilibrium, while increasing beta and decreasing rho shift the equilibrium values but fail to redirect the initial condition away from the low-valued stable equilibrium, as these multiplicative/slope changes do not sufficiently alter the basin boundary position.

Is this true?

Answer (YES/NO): NO